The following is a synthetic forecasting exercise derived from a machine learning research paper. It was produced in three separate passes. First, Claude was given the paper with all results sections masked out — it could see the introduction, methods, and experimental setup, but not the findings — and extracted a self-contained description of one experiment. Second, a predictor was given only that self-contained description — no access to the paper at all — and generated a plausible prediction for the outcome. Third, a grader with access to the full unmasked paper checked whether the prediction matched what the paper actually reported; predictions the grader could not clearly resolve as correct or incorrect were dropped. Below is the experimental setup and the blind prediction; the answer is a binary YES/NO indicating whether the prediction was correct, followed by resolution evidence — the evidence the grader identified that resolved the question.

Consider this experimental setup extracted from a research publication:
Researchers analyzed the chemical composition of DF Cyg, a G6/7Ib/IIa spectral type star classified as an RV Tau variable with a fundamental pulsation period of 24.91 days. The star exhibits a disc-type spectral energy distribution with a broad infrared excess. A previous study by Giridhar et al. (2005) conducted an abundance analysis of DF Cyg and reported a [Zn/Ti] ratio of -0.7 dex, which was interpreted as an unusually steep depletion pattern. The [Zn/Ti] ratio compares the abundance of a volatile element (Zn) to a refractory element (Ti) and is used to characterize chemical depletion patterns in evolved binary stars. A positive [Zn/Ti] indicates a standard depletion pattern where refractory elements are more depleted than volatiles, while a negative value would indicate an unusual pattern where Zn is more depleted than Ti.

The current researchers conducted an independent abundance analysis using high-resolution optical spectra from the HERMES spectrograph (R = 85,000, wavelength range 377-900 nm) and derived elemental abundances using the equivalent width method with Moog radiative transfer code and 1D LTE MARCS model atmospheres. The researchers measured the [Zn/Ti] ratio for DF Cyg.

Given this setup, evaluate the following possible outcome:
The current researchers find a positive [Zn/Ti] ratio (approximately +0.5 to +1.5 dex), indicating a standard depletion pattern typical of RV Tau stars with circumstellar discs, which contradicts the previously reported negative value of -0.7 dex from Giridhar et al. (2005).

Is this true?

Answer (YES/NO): NO